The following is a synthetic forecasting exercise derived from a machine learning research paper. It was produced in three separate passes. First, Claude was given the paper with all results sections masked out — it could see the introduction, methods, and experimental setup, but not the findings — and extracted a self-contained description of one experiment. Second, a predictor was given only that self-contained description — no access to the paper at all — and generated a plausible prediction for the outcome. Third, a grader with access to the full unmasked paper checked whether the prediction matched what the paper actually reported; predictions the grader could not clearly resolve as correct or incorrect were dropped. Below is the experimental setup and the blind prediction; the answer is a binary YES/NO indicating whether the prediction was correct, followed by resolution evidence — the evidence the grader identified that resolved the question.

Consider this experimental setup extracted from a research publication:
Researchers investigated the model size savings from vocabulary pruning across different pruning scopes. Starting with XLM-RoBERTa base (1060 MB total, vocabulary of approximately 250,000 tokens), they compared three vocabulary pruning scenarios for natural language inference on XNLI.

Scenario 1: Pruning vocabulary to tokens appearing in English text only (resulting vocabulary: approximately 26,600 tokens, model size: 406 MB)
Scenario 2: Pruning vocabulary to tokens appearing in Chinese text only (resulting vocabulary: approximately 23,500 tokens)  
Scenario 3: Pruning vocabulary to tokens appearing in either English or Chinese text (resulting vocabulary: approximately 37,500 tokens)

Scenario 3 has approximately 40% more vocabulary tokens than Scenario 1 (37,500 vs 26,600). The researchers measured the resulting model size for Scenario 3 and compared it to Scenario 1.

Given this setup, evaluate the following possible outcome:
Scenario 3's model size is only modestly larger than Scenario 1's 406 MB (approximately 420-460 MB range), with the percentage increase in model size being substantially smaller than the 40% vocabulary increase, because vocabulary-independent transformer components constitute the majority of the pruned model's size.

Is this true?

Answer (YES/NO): YES